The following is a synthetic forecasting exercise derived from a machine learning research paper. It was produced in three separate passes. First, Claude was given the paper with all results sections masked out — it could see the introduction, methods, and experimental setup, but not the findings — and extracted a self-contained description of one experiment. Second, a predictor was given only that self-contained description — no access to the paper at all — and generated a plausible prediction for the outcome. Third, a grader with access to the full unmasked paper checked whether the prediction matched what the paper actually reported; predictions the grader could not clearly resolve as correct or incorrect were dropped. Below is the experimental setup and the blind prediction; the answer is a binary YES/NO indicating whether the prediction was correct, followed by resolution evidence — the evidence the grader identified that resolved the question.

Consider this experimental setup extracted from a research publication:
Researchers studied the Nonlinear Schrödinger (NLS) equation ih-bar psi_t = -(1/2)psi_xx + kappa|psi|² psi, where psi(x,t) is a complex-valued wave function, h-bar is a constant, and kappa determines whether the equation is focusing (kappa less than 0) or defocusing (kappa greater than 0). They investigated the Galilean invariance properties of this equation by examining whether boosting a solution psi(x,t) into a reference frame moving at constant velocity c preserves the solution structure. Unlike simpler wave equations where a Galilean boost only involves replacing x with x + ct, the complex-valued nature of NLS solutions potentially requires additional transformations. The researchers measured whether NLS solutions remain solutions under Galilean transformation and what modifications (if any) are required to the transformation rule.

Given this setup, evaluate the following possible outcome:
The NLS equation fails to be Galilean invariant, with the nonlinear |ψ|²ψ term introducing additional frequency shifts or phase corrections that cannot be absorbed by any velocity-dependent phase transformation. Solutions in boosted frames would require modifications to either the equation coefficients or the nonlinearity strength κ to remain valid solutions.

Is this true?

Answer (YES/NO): NO